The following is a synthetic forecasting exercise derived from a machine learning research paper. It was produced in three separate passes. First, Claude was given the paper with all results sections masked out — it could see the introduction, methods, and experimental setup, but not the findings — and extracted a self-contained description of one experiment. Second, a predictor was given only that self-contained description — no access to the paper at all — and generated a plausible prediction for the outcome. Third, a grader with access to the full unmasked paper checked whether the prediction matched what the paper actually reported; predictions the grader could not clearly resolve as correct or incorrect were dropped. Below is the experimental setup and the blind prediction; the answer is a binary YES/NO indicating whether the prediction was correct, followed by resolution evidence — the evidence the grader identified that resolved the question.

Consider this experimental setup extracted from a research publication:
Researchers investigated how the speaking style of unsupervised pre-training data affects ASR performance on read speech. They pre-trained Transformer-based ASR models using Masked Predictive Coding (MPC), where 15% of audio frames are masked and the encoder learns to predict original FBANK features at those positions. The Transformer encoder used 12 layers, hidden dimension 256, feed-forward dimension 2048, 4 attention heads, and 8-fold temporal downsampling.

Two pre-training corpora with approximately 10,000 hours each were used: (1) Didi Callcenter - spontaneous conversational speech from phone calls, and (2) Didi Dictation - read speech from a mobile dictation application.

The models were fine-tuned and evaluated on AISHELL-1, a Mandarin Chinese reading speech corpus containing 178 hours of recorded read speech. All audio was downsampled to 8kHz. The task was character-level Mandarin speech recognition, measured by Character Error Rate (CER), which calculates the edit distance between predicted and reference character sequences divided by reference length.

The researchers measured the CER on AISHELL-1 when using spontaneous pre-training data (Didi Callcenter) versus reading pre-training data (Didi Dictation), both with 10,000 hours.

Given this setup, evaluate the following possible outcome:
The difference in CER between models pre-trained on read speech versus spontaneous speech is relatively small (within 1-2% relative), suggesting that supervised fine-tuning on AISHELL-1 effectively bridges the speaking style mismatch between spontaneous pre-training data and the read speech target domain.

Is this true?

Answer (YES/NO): NO